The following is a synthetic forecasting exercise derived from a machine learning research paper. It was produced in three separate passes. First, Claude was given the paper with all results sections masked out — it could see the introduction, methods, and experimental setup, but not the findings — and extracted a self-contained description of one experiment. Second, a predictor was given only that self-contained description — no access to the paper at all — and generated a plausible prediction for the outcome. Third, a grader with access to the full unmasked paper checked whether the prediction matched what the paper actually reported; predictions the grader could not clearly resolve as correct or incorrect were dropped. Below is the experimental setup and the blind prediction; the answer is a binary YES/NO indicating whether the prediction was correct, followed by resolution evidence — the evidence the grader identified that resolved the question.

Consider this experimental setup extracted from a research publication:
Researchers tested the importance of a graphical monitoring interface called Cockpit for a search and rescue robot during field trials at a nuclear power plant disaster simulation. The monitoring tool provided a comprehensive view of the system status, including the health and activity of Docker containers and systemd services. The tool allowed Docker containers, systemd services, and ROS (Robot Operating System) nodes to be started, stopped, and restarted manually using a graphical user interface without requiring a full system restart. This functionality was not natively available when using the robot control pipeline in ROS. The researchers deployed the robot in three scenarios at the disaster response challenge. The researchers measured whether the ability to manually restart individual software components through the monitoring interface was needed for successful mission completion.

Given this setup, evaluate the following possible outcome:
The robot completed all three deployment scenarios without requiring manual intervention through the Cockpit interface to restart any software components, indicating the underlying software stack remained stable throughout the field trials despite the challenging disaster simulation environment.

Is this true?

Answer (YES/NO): NO